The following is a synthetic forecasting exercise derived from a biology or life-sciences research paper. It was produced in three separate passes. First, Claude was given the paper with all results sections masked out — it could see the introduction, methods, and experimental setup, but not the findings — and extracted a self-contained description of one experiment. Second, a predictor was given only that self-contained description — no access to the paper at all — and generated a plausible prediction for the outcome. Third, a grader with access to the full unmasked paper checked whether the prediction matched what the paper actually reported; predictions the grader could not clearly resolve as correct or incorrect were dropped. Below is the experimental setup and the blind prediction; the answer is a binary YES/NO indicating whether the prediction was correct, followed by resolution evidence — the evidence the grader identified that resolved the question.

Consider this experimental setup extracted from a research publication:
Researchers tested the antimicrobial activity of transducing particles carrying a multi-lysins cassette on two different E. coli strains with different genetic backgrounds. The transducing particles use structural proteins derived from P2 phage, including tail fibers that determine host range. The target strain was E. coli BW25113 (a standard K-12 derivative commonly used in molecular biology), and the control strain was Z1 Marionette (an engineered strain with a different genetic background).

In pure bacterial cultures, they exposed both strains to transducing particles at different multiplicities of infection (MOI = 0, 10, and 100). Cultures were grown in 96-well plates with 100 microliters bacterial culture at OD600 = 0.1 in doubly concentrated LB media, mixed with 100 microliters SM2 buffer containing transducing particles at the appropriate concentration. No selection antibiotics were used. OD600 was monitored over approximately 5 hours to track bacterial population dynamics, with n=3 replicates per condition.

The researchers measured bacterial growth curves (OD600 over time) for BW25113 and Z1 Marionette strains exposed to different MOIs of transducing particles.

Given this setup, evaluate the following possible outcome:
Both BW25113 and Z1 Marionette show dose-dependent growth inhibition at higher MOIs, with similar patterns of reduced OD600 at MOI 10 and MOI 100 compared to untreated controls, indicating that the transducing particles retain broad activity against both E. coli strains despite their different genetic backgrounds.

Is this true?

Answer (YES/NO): NO